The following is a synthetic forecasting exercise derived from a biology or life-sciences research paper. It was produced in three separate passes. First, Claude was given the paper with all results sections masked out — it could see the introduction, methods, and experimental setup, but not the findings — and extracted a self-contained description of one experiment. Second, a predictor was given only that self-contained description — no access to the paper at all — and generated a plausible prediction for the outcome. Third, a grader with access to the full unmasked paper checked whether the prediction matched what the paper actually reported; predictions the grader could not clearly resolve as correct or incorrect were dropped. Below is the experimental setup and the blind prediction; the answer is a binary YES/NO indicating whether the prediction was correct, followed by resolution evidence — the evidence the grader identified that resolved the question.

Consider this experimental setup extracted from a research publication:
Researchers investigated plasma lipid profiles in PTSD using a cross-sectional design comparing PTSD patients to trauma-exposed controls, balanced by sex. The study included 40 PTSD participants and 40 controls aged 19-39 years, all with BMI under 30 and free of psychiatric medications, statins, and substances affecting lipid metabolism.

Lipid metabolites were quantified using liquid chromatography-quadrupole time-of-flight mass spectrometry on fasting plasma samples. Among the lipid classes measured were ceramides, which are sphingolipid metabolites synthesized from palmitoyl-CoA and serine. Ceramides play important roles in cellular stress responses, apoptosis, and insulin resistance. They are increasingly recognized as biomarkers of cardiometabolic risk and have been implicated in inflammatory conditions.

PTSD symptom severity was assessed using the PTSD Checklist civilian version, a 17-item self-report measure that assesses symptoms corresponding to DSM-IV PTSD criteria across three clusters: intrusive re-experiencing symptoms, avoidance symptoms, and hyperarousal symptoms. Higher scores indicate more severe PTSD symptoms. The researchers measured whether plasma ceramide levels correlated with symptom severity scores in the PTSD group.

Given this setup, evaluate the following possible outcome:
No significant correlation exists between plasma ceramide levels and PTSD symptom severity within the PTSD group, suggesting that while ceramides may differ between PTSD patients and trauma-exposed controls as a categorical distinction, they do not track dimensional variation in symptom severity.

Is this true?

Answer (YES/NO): YES